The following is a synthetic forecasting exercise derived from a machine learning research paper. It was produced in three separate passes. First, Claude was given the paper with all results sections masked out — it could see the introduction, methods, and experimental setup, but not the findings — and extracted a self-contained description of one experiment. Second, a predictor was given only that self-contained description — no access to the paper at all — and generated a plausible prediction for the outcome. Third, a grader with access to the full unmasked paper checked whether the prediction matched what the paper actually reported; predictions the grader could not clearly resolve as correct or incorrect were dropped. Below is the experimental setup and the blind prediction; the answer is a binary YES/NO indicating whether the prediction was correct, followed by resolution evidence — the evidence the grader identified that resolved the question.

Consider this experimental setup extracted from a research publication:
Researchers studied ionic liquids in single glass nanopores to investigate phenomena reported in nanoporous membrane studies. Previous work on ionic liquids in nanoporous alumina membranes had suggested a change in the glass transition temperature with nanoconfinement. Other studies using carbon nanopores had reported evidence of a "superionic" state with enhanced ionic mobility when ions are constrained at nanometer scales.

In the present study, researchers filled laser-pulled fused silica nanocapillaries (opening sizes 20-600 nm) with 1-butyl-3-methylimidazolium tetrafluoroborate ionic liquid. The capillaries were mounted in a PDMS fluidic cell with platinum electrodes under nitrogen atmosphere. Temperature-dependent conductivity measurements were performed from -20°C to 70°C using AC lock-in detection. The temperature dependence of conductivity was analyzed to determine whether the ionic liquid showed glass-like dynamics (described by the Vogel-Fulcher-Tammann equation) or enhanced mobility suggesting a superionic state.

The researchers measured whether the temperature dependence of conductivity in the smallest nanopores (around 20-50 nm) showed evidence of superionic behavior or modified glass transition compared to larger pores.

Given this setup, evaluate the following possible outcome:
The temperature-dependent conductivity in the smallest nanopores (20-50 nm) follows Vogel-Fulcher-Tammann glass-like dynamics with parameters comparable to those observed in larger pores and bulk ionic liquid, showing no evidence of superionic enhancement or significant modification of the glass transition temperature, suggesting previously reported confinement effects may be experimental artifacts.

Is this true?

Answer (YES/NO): YES